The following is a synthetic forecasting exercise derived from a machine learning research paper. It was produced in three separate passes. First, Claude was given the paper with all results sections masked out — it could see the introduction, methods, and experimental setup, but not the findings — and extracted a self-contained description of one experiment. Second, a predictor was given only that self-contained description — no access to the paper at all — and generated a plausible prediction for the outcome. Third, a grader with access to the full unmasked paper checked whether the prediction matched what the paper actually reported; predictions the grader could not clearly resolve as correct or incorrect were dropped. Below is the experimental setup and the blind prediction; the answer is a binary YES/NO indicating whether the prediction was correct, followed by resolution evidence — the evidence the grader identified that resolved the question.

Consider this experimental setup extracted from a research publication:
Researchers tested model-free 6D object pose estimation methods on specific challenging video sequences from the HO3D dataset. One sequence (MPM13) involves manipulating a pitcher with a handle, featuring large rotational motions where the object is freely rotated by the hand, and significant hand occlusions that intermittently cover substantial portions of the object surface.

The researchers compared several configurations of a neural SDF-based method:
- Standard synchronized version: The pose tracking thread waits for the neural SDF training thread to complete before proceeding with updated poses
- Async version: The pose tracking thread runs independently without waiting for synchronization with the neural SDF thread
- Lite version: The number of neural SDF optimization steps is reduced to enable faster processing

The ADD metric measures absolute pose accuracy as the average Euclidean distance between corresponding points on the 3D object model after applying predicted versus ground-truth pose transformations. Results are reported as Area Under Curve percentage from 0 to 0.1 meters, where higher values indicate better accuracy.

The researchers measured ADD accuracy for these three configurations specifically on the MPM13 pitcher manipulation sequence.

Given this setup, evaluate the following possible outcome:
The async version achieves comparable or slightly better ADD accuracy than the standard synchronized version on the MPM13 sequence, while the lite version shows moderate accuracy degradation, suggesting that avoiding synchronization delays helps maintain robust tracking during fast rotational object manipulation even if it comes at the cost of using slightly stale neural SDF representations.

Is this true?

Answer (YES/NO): NO